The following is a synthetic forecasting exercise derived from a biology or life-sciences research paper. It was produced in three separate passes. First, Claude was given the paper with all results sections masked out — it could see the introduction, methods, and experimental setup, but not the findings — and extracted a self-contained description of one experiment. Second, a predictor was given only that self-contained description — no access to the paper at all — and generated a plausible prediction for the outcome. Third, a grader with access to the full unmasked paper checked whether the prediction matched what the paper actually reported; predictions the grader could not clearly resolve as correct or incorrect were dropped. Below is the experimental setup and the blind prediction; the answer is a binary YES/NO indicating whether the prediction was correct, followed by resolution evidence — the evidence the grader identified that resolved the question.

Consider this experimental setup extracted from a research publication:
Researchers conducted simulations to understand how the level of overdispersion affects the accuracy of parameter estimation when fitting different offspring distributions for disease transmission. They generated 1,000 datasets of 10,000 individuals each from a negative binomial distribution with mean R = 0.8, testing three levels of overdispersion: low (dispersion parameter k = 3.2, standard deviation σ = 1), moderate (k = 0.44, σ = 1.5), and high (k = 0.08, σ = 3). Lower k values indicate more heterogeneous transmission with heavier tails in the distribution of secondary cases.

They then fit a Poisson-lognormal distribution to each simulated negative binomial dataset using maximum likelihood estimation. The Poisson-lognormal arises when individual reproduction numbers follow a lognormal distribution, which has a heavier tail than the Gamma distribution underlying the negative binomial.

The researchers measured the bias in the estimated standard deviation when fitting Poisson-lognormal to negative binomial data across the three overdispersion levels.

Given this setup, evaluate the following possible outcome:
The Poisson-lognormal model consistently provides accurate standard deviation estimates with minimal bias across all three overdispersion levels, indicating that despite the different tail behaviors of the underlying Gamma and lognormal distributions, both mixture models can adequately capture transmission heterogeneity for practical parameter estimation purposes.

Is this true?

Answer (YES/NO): NO